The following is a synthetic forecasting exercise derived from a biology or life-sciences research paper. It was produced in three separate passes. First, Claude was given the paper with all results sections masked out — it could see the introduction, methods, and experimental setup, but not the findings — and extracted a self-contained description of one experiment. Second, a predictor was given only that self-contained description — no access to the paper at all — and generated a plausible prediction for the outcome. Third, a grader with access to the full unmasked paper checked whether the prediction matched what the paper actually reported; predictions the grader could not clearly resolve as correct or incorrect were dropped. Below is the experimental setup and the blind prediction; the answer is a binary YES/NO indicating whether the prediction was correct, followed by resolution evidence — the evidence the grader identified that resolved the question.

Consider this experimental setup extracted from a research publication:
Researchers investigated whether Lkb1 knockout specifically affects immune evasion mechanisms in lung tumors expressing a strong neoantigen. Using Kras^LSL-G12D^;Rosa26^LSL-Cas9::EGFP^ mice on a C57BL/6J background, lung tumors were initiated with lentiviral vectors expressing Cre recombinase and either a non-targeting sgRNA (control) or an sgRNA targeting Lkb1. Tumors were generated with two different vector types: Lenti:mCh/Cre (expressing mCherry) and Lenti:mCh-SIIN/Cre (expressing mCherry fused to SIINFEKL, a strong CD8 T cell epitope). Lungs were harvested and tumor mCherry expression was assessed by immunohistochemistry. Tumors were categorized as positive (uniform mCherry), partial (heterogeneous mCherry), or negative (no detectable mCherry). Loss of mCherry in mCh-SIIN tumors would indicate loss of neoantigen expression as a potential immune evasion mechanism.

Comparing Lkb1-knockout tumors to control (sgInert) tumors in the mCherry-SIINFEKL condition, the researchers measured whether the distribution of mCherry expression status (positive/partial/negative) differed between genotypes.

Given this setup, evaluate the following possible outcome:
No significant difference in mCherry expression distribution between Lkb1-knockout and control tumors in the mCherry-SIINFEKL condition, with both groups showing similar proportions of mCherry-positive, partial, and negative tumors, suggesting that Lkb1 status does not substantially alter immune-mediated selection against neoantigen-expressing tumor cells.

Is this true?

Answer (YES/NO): NO